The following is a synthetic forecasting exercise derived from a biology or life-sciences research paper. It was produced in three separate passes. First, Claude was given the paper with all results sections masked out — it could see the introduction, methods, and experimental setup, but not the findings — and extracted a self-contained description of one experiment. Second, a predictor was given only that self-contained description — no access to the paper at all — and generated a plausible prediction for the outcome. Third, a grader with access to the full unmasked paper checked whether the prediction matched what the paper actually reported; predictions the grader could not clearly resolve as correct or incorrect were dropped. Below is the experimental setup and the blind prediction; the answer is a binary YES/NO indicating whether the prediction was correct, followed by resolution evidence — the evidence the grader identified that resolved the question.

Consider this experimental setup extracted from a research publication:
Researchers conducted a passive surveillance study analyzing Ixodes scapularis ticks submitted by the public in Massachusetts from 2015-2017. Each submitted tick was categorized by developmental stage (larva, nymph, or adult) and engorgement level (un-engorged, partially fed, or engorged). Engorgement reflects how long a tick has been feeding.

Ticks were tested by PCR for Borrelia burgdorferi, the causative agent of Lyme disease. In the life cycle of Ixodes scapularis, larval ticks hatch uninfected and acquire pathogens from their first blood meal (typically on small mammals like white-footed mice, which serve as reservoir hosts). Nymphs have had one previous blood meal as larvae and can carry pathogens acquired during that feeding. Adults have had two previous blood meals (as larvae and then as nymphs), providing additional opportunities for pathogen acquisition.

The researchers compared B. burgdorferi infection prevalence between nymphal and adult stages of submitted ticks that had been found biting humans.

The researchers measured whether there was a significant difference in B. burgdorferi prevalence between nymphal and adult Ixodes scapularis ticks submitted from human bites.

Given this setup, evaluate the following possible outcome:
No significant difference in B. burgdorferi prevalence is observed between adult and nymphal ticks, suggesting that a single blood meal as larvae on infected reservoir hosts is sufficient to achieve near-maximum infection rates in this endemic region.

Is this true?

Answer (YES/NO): NO